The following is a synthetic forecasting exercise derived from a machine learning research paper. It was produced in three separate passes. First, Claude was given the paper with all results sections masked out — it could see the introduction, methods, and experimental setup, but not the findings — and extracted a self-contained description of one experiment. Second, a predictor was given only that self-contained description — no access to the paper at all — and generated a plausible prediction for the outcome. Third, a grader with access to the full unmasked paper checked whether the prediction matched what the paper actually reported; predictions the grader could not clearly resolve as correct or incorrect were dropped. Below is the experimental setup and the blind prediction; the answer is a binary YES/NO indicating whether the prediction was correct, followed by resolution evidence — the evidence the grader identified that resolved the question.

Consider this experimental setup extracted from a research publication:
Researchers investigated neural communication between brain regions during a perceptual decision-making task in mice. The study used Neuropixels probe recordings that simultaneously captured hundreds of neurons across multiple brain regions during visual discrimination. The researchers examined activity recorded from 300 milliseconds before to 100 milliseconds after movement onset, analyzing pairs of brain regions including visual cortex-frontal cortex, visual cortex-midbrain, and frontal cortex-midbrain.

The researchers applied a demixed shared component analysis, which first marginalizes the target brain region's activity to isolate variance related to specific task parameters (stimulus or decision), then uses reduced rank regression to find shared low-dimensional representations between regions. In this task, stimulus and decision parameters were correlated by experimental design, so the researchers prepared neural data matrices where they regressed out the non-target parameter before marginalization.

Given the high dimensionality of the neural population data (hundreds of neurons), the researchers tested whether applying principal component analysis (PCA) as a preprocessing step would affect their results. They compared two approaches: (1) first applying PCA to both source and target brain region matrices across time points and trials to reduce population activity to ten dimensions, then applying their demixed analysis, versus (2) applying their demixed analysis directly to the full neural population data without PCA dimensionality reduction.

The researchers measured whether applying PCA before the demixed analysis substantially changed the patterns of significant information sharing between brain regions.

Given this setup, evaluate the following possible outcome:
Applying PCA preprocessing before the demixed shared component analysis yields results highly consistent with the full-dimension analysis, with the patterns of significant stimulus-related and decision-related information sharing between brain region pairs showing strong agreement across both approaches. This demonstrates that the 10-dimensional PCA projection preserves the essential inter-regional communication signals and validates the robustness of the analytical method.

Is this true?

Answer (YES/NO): YES